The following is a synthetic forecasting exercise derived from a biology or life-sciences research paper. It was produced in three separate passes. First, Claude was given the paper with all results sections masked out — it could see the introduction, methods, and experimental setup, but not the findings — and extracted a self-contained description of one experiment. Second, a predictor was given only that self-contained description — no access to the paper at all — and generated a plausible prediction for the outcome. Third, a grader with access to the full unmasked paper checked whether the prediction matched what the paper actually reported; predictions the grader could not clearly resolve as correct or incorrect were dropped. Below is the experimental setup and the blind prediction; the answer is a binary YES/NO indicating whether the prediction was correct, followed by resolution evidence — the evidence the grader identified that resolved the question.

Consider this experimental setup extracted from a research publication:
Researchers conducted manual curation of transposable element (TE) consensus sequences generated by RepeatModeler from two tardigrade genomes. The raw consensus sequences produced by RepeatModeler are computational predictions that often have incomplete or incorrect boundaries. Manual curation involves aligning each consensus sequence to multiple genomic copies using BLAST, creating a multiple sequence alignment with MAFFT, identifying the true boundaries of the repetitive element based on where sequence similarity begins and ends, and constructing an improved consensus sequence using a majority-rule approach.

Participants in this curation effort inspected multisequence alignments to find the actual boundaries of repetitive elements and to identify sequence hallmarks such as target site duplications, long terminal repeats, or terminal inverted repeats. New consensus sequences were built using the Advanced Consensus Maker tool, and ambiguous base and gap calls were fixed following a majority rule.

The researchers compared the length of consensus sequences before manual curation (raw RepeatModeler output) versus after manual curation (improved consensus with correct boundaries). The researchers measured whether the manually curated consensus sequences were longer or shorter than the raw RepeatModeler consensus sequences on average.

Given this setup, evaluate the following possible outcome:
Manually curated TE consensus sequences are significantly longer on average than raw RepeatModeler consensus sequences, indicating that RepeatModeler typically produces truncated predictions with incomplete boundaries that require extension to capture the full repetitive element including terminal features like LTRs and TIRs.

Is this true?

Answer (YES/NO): YES